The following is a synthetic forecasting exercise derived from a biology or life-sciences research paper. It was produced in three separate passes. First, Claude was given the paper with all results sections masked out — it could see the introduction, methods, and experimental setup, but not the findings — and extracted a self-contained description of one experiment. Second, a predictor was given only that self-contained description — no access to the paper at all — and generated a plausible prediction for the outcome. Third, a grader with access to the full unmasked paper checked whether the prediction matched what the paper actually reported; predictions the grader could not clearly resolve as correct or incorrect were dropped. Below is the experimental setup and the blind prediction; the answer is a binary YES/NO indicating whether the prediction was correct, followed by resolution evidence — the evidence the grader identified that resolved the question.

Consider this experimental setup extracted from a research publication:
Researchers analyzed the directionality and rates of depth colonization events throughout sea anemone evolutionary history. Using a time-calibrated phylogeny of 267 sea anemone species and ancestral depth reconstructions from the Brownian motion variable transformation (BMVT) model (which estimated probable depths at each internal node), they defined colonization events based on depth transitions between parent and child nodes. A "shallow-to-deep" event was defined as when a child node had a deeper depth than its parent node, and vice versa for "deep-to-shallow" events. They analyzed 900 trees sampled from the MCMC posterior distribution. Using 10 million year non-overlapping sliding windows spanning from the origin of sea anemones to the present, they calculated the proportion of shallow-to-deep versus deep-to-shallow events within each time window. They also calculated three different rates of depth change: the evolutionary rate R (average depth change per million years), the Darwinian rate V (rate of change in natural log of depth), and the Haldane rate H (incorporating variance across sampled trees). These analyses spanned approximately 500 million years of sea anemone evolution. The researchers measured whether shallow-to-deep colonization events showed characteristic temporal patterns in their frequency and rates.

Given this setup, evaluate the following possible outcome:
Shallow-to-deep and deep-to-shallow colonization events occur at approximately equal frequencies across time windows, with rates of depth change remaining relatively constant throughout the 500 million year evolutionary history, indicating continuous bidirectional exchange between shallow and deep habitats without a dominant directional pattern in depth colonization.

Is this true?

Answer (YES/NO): NO